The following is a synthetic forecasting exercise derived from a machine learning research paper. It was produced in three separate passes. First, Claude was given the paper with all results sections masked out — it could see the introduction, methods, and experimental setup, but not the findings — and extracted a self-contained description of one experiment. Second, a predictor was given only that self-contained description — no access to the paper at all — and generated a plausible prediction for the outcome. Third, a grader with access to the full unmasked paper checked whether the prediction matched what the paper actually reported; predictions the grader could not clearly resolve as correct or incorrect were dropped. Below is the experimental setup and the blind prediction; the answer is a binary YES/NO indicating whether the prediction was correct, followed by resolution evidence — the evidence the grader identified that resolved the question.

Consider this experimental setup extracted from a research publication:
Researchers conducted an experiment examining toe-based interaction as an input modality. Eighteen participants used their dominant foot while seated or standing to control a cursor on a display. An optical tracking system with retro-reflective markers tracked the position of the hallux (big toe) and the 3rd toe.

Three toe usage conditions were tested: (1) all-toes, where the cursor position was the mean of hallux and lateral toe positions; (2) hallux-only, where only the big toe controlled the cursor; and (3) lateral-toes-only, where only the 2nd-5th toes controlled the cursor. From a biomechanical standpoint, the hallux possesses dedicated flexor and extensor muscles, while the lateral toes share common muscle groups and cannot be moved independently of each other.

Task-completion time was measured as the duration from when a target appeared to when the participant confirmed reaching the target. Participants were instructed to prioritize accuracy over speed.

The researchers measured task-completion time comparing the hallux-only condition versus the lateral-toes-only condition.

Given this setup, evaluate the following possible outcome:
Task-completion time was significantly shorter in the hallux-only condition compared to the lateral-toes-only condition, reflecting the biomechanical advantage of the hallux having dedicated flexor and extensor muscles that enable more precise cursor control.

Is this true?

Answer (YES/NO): YES